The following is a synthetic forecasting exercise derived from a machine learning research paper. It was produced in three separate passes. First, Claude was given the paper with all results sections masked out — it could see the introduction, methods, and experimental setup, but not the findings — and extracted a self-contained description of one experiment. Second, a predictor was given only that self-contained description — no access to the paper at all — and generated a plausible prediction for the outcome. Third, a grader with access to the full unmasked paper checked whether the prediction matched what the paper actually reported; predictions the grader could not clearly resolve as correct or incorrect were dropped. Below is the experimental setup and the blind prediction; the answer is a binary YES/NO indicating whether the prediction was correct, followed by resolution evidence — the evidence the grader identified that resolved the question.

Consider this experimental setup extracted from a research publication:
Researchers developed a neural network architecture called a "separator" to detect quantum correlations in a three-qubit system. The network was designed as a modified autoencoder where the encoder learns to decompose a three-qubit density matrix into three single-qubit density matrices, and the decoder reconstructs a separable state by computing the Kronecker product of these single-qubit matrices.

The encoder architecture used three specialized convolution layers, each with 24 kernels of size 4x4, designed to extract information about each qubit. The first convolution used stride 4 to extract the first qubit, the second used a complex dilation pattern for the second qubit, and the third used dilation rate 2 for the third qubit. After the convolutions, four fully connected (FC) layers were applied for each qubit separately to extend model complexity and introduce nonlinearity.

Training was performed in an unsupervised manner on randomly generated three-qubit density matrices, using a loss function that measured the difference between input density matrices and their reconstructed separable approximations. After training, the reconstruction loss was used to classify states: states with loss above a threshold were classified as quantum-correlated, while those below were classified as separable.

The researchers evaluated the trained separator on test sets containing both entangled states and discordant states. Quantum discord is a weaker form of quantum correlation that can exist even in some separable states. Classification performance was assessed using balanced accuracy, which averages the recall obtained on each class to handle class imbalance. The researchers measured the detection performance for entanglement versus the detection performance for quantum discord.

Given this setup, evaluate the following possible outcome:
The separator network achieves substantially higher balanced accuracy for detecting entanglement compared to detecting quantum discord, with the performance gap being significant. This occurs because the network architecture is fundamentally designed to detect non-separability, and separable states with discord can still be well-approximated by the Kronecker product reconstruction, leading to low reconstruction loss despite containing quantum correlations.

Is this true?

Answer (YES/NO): NO